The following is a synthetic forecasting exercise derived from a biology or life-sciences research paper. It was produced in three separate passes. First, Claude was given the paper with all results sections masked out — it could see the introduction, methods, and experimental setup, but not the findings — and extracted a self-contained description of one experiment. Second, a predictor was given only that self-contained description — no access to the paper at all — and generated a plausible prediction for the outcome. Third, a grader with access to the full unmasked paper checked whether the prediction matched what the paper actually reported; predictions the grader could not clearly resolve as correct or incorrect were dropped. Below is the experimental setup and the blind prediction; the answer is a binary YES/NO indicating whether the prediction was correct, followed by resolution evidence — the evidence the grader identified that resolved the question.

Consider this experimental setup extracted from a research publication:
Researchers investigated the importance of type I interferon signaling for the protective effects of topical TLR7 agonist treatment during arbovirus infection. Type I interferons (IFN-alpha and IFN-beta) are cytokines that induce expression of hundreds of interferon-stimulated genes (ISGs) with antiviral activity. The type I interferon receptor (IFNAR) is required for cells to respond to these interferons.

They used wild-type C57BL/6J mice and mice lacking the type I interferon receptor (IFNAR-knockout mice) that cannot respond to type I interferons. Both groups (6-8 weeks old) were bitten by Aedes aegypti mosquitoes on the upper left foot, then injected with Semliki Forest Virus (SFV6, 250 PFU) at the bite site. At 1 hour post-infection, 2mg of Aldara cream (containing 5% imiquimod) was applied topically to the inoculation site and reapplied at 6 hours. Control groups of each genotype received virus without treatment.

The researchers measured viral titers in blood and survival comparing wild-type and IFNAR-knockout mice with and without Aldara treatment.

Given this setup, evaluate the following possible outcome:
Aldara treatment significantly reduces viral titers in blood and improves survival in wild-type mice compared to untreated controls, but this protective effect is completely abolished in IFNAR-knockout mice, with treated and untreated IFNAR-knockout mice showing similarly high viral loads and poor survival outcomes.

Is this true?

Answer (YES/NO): YES